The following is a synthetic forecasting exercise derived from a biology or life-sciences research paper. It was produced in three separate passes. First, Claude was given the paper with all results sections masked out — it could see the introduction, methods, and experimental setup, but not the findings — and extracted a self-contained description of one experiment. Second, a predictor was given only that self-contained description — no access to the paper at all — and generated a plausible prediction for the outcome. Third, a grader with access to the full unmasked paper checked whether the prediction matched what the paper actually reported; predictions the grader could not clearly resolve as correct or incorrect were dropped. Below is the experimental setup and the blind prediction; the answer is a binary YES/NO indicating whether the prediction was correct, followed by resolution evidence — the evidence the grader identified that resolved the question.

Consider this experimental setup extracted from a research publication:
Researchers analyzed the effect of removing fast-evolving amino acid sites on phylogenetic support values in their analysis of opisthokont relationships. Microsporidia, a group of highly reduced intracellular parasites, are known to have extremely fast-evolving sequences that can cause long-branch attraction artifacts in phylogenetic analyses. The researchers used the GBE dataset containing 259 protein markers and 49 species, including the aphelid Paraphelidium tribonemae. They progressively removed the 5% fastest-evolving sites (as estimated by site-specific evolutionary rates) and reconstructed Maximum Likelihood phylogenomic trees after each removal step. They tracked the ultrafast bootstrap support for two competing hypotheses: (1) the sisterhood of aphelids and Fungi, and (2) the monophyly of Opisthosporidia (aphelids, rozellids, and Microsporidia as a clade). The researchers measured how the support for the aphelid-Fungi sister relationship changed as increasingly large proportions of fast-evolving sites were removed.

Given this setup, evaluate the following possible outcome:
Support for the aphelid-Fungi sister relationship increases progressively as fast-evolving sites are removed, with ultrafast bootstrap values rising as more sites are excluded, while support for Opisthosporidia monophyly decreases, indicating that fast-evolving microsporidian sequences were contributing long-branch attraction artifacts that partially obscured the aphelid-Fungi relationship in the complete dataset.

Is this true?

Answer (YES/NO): NO